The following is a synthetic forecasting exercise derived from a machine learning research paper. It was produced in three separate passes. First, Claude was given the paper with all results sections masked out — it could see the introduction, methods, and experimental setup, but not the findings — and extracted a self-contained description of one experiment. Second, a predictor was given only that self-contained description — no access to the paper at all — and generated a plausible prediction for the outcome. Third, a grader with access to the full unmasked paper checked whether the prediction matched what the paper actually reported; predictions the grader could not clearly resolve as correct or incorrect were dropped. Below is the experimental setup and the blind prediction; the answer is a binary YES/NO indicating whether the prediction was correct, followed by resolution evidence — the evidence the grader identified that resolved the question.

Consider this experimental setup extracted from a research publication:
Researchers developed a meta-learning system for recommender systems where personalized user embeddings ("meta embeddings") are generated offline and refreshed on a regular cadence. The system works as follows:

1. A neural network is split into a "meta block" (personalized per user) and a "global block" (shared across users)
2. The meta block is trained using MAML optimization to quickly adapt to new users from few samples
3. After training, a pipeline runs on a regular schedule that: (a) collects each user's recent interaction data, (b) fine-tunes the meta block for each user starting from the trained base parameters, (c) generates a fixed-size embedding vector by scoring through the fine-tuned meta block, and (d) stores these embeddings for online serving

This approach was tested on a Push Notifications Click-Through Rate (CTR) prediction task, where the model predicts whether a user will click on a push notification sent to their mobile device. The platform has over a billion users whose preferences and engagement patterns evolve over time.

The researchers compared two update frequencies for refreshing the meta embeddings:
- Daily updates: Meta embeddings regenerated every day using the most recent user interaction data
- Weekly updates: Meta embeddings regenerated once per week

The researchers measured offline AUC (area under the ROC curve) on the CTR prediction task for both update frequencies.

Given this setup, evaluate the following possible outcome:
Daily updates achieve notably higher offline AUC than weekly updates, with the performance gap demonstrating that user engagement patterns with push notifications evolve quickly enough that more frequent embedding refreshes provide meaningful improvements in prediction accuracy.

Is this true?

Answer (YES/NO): YES